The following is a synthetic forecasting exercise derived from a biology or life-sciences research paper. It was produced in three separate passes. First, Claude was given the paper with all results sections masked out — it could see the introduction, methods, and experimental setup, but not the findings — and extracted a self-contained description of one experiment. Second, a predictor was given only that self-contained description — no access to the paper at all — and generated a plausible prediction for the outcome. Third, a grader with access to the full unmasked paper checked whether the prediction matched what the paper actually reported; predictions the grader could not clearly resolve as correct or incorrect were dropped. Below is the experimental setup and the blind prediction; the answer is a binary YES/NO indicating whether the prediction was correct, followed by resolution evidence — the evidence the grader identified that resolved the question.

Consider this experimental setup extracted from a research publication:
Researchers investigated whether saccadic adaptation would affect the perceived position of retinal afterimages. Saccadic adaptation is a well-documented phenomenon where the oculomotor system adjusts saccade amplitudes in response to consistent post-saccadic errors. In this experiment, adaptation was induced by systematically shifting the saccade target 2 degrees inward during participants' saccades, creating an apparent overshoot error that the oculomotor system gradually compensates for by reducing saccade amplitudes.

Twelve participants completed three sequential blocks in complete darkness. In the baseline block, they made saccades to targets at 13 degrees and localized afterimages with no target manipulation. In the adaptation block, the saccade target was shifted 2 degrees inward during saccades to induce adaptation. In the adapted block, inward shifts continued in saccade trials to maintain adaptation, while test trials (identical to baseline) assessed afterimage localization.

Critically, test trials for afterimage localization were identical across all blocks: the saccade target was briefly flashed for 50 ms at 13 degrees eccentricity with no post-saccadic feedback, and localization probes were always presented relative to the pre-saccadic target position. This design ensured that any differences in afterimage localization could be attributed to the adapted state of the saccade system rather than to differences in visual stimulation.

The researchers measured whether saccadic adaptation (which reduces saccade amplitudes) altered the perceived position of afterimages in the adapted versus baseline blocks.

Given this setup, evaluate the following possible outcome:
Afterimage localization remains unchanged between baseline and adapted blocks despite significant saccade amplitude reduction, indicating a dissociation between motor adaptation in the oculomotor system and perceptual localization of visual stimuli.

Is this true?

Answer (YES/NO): NO